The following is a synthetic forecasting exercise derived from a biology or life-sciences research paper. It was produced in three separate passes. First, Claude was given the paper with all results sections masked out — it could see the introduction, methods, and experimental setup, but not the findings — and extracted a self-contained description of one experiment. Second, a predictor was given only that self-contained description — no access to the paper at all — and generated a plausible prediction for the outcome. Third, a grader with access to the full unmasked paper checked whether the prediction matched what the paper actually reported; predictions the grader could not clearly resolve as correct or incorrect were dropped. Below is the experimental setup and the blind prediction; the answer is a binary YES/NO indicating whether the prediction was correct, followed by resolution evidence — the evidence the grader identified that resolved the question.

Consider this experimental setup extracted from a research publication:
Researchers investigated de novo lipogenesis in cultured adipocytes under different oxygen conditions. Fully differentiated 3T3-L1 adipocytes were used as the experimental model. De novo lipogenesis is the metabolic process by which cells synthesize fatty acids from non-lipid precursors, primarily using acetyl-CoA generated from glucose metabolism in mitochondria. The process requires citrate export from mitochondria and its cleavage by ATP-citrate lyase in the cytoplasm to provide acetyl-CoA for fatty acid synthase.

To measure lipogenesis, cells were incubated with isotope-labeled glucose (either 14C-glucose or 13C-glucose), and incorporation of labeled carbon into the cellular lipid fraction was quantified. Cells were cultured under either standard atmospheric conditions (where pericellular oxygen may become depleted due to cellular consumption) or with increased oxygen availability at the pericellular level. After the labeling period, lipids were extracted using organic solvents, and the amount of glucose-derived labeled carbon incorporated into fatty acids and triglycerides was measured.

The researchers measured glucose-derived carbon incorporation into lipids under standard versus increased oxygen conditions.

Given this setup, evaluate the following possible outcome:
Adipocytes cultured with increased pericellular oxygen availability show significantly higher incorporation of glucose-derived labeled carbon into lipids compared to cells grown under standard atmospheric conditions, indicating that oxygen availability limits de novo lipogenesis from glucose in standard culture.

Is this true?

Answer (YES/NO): YES